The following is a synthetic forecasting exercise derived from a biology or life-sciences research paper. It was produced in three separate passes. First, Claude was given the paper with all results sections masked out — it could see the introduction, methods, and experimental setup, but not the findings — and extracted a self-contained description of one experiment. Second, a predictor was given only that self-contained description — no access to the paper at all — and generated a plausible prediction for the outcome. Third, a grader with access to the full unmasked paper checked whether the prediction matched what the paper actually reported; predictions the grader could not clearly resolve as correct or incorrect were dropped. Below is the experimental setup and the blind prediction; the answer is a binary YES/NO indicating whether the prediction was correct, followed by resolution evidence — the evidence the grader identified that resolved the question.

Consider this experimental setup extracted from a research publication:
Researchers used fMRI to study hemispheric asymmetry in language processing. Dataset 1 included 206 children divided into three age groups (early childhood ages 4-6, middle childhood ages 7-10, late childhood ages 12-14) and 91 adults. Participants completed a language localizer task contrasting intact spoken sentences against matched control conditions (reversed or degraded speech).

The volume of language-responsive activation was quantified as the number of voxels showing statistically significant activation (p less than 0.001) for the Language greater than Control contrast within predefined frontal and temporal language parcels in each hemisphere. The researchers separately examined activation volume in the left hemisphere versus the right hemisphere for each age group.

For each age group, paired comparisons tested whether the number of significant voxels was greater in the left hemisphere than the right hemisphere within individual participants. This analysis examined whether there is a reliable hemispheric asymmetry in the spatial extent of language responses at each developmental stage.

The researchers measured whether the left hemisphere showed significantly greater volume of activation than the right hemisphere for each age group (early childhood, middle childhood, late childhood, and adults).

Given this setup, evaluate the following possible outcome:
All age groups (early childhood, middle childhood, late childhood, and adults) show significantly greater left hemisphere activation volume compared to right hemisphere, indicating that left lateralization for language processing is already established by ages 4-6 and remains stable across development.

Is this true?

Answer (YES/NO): YES